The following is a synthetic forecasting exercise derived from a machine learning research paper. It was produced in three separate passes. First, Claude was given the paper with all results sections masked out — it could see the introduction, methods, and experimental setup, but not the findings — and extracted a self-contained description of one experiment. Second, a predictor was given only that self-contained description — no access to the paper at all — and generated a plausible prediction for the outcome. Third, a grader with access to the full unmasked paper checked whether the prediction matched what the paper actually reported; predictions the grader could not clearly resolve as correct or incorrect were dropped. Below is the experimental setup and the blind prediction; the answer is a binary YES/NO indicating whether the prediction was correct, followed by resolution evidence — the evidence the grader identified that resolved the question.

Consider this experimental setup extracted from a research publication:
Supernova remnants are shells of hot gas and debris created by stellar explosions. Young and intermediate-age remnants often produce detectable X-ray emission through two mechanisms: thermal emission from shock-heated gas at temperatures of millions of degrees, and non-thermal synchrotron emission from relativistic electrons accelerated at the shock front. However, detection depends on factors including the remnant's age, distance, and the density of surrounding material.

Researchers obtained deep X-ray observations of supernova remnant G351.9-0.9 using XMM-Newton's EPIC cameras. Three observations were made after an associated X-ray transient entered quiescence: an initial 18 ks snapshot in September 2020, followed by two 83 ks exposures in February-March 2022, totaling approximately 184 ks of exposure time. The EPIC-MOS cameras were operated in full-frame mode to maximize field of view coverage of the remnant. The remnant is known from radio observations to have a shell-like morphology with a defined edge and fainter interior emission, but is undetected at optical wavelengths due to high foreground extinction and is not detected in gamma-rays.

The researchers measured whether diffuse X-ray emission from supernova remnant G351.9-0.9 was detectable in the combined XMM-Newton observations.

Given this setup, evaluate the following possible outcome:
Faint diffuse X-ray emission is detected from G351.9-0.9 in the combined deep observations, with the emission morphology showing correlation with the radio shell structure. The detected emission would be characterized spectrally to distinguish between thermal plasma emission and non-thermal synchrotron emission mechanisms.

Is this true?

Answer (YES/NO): NO